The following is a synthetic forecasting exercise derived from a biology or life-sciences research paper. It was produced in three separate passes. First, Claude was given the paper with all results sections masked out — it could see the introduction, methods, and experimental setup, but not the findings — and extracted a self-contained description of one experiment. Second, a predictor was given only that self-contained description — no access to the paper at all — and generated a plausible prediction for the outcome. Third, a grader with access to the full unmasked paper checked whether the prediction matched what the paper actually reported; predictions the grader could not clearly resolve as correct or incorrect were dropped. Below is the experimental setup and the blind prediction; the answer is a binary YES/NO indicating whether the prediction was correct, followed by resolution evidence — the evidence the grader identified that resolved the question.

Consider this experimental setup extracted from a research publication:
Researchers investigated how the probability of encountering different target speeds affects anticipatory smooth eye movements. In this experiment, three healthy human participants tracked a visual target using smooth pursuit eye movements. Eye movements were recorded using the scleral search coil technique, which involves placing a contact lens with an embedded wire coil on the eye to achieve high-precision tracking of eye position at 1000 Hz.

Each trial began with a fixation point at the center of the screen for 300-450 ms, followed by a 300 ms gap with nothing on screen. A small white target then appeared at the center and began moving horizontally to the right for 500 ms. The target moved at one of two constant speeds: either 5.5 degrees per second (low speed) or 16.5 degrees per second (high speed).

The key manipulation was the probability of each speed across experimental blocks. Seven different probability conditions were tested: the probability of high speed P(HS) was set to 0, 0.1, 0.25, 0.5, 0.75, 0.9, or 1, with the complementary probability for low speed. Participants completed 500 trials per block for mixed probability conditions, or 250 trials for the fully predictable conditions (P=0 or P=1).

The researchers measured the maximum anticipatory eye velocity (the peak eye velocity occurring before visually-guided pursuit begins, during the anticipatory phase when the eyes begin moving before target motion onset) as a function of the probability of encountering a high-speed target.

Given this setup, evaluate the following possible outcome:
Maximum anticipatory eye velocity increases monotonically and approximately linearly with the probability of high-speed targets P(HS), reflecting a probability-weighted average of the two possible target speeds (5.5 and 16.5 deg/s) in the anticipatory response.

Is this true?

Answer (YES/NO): YES